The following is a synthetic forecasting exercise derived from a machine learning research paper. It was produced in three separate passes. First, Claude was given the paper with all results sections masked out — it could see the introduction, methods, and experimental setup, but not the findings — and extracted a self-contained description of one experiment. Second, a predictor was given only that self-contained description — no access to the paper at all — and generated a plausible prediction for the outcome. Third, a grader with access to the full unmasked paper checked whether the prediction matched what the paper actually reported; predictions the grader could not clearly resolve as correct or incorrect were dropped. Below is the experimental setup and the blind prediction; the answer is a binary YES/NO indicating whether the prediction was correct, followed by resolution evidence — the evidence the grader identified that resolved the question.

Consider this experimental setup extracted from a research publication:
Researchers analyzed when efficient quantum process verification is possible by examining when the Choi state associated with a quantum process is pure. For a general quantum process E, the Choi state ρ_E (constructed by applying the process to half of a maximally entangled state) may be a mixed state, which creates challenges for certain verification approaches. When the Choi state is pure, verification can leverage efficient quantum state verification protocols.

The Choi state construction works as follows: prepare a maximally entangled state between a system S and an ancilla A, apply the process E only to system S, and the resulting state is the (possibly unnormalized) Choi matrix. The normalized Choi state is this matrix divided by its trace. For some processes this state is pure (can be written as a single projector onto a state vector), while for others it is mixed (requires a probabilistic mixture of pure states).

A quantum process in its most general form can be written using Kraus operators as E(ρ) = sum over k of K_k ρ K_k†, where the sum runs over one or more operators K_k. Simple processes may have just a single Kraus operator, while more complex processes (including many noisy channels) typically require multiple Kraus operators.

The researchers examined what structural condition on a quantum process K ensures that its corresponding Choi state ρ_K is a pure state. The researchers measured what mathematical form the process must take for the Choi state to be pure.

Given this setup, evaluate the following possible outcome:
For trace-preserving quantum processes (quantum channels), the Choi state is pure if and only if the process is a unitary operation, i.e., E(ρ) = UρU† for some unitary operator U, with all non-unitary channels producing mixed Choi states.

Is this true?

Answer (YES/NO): YES